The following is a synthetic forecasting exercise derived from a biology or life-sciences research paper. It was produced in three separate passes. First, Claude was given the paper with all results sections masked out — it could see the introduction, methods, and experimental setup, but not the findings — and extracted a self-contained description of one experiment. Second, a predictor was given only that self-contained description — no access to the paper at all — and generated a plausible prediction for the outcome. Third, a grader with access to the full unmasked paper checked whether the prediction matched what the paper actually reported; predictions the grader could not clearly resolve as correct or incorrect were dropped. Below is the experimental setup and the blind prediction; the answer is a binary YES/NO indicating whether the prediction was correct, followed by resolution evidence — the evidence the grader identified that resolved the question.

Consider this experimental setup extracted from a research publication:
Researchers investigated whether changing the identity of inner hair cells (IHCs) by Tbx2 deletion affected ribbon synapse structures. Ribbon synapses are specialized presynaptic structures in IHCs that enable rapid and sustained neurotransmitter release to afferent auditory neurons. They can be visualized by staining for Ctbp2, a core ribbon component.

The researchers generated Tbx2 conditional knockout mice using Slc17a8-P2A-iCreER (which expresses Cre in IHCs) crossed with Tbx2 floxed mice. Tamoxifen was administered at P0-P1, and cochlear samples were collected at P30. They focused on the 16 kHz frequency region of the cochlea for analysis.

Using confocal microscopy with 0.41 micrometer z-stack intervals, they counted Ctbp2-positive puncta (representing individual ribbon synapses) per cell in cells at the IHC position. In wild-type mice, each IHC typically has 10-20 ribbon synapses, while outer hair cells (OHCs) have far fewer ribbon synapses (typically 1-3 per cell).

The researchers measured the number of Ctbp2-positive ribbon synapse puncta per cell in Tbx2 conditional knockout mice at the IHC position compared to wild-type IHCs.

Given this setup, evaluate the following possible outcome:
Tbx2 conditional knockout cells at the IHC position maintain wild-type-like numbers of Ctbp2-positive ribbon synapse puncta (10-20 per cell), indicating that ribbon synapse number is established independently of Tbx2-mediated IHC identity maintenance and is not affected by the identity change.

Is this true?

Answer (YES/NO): NO